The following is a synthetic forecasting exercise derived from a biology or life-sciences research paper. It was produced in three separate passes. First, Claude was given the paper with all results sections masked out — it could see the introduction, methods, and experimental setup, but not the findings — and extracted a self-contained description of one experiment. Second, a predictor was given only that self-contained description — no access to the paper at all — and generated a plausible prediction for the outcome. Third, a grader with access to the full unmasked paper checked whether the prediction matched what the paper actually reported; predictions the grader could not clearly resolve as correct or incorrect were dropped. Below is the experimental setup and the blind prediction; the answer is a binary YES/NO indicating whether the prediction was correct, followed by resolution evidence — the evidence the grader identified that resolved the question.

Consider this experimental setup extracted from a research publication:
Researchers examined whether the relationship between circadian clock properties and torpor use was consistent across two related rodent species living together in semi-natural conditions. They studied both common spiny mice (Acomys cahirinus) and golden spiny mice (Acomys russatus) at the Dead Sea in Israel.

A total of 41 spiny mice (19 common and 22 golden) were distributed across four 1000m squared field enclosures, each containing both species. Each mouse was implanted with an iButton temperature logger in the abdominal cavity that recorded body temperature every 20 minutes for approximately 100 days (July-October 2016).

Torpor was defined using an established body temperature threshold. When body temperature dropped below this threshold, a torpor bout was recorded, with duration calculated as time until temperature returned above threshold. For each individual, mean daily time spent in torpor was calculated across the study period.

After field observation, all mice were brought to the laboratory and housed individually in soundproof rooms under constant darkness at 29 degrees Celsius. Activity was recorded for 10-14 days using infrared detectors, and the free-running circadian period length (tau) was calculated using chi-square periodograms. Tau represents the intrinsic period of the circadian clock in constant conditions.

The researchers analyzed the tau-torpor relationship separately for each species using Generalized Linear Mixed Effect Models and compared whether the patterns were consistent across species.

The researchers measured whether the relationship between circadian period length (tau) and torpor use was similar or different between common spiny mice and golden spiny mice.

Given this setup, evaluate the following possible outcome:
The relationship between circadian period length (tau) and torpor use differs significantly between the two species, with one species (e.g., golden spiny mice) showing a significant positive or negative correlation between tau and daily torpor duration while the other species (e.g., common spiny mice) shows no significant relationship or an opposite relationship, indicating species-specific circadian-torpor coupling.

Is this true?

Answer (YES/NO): YES